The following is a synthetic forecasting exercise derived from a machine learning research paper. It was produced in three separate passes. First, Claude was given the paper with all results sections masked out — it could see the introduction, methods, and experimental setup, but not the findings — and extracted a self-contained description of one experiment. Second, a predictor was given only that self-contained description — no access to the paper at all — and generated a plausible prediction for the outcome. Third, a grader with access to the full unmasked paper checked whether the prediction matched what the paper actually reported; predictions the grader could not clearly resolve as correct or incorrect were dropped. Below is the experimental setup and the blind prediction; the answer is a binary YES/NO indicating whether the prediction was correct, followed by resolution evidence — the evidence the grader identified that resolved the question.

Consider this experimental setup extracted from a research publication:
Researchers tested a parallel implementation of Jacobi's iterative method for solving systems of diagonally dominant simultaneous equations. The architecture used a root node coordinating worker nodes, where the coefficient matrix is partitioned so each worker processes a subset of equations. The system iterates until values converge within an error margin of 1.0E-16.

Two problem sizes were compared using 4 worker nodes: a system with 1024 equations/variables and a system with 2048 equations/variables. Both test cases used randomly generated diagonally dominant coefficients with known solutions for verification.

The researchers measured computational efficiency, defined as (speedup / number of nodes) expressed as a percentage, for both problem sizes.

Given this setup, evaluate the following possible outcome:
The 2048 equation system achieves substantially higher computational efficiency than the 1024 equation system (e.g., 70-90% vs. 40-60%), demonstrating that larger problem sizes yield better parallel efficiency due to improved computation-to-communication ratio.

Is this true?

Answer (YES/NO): NO